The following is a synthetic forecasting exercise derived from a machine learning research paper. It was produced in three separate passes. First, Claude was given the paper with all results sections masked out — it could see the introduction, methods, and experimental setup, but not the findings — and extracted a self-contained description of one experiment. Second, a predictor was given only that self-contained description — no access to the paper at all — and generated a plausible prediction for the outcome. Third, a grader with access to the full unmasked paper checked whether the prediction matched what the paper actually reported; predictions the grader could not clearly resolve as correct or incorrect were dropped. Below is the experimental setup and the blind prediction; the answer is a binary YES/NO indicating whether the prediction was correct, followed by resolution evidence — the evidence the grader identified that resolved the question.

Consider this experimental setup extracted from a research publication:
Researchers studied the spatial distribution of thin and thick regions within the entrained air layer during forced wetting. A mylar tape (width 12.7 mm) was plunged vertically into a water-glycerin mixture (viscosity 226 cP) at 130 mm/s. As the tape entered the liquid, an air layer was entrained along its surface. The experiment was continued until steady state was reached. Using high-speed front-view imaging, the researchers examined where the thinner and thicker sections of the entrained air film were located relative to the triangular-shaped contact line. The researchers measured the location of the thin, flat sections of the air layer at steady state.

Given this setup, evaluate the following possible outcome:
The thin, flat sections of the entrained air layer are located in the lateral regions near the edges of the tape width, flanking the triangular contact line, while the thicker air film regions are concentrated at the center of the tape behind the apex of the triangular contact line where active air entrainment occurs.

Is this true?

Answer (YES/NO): YES